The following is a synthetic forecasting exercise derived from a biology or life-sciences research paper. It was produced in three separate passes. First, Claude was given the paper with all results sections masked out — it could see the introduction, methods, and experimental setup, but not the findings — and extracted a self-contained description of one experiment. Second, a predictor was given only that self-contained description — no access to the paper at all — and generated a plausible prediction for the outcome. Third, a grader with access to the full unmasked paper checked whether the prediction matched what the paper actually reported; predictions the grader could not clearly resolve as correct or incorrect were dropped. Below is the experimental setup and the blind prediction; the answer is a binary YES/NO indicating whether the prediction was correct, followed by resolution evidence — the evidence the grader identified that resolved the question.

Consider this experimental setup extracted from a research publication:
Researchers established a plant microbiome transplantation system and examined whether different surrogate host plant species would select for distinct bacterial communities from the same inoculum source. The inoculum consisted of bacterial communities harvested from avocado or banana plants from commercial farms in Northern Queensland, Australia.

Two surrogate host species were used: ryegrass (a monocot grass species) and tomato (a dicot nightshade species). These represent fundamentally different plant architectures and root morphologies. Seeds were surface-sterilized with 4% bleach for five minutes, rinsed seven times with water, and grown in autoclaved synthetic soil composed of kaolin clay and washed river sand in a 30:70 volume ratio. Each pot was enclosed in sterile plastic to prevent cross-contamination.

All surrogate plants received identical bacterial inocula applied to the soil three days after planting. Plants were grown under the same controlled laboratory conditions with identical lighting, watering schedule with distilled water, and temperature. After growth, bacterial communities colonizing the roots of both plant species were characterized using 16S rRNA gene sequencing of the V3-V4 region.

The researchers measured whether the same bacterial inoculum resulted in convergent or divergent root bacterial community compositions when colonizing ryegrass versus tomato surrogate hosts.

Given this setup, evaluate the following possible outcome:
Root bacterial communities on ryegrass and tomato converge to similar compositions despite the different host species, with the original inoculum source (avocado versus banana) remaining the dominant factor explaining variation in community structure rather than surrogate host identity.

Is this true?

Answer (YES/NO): YES